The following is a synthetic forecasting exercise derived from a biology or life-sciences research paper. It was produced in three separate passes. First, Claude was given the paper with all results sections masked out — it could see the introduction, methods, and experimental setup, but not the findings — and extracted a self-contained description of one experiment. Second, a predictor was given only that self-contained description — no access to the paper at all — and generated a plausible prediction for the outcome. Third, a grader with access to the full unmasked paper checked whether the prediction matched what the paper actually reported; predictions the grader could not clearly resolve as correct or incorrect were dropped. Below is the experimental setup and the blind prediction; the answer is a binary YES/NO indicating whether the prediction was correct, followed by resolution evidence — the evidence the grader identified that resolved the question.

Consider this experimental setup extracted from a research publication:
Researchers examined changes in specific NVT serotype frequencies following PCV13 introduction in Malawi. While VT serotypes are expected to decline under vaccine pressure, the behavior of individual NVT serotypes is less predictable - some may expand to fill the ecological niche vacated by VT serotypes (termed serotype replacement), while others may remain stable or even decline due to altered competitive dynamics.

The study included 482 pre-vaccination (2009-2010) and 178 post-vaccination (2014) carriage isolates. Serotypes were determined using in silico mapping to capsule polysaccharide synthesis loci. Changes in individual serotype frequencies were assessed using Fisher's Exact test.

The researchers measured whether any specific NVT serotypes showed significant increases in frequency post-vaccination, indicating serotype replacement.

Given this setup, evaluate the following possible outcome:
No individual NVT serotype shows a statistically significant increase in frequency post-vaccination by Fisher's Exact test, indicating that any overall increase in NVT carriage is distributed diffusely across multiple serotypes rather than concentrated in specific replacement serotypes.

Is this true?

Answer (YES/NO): NO